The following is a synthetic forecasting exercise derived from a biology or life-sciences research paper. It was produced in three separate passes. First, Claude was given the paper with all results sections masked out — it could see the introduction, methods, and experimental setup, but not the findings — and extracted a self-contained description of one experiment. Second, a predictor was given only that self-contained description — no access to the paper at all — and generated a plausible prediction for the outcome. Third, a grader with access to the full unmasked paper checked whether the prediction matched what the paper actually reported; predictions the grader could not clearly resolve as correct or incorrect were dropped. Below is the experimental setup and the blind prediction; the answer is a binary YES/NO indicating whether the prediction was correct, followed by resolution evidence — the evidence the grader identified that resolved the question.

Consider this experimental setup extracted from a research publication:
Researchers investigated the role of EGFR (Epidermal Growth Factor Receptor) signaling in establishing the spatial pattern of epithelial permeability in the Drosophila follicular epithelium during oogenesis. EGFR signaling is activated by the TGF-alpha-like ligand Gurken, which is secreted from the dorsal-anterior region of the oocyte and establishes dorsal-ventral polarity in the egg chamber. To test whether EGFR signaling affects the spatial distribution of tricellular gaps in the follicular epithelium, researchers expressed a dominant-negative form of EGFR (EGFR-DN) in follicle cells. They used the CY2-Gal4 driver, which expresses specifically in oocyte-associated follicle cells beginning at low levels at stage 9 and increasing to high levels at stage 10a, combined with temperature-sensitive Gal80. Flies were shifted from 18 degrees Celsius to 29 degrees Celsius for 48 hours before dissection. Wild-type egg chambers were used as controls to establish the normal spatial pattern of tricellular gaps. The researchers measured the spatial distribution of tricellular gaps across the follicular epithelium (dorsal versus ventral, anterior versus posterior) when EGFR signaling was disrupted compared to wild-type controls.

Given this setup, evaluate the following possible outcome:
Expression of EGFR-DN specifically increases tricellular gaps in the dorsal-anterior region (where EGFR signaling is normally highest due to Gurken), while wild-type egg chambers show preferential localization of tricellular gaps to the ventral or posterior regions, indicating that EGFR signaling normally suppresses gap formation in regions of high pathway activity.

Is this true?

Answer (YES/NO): YES